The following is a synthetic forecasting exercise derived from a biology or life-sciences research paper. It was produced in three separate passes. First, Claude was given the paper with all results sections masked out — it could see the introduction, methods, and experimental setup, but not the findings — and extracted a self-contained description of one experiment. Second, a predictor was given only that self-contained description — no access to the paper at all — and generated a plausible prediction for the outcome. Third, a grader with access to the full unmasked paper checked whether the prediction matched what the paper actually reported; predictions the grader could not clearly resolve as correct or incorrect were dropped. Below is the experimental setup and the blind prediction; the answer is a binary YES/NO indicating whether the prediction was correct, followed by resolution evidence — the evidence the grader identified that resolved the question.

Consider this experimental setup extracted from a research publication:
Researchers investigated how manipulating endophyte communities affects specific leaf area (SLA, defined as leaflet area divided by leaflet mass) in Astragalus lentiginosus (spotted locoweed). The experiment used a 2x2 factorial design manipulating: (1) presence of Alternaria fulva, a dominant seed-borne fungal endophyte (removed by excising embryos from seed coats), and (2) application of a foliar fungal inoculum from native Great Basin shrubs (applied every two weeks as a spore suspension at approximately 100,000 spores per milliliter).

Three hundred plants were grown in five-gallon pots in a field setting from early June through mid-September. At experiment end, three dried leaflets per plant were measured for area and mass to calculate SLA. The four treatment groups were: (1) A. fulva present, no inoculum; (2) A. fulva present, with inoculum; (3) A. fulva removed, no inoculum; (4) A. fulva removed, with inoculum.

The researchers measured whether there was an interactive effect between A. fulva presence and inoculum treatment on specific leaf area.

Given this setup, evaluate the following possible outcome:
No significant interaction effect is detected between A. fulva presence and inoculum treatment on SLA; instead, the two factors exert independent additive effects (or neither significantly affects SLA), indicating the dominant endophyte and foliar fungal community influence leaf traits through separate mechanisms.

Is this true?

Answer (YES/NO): YES